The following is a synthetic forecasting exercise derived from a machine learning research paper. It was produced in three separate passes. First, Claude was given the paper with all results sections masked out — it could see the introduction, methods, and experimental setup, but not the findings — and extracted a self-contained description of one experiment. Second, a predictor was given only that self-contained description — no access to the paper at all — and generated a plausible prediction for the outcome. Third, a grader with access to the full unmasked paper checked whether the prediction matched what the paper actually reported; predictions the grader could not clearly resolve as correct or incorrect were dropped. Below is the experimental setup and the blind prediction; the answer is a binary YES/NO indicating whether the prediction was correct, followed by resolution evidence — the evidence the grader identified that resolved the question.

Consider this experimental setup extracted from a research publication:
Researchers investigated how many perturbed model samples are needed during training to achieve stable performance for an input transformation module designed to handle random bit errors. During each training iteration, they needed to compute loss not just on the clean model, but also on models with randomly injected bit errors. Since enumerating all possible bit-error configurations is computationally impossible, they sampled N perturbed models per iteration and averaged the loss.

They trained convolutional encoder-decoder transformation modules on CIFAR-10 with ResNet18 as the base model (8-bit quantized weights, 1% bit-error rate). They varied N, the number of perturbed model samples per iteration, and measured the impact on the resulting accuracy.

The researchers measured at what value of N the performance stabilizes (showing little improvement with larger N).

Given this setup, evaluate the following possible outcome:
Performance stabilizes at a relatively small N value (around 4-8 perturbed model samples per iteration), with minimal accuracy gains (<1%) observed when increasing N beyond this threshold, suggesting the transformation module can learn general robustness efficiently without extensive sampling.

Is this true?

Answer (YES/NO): NO